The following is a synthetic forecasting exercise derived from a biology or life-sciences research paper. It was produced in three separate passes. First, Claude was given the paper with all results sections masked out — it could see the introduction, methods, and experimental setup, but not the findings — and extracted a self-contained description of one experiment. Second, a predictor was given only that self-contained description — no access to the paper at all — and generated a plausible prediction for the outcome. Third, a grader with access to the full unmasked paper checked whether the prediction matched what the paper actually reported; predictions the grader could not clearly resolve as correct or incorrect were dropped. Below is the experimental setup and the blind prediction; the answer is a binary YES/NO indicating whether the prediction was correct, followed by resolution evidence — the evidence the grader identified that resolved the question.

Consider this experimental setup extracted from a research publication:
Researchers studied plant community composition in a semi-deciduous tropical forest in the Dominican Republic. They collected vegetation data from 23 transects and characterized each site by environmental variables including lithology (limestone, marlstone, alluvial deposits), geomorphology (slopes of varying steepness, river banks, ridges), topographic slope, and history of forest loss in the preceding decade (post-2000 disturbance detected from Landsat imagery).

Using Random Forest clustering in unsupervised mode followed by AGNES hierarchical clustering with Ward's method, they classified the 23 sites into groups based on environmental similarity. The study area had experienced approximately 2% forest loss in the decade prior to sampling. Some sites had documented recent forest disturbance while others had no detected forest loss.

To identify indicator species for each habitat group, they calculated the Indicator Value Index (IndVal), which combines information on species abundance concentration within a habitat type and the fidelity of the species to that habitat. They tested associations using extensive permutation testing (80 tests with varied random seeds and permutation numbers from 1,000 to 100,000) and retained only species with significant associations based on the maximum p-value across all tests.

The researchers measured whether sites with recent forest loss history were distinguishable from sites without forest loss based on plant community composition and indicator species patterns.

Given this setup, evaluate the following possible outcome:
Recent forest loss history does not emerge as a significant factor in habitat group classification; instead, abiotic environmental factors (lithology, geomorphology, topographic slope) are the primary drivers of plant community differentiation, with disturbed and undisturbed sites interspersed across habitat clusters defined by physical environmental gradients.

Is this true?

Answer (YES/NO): NO